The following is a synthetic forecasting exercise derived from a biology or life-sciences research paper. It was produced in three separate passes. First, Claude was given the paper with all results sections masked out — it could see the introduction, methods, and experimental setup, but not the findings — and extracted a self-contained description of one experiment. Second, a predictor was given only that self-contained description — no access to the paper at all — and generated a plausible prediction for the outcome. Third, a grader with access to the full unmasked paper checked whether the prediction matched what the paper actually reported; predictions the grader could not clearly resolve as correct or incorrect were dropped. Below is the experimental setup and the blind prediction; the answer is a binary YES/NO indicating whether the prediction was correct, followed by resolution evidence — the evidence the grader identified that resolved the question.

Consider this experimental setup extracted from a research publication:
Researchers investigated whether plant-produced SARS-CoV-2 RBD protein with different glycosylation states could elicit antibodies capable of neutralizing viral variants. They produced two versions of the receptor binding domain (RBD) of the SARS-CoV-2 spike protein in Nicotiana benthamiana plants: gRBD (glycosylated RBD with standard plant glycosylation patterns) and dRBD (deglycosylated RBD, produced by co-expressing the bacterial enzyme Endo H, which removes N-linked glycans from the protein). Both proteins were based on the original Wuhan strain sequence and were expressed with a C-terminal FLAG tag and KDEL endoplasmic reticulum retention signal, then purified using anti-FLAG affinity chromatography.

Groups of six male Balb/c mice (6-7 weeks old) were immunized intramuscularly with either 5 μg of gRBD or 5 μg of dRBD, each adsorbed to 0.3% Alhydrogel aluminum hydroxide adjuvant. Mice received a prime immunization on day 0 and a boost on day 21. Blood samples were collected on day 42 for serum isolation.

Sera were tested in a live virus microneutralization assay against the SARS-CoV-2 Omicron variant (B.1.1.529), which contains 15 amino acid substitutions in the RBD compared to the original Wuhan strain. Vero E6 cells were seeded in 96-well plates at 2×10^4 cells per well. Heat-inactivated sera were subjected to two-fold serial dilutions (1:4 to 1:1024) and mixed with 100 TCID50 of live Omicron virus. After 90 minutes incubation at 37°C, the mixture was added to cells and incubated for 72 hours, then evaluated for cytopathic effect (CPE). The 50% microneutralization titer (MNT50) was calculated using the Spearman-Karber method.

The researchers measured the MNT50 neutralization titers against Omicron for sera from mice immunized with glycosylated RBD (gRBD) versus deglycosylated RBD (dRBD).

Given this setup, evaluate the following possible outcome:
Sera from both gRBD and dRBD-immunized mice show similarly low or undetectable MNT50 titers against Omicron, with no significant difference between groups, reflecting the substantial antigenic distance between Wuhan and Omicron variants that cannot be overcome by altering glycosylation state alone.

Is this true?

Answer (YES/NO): NO